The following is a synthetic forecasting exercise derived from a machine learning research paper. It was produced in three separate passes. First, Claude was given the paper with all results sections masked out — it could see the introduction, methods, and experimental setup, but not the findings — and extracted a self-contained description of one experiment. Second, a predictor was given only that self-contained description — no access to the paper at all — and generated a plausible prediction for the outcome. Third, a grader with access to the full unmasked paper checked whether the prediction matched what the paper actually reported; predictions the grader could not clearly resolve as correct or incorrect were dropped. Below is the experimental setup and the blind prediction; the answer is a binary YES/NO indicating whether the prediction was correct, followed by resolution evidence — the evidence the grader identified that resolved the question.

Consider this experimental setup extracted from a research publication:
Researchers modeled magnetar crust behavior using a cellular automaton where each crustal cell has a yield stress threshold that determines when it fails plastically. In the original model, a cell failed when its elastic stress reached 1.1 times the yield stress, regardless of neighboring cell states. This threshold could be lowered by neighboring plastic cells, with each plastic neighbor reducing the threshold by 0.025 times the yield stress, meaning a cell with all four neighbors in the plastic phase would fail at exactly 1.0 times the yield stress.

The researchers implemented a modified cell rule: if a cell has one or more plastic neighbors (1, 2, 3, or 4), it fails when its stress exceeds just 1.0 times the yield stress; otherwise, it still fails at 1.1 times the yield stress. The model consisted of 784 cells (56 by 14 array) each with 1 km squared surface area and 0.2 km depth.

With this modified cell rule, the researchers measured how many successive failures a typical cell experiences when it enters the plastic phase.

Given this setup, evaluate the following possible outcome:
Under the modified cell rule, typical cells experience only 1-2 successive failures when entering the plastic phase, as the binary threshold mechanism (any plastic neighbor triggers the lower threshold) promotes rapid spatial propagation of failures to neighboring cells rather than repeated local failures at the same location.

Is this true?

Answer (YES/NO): YES